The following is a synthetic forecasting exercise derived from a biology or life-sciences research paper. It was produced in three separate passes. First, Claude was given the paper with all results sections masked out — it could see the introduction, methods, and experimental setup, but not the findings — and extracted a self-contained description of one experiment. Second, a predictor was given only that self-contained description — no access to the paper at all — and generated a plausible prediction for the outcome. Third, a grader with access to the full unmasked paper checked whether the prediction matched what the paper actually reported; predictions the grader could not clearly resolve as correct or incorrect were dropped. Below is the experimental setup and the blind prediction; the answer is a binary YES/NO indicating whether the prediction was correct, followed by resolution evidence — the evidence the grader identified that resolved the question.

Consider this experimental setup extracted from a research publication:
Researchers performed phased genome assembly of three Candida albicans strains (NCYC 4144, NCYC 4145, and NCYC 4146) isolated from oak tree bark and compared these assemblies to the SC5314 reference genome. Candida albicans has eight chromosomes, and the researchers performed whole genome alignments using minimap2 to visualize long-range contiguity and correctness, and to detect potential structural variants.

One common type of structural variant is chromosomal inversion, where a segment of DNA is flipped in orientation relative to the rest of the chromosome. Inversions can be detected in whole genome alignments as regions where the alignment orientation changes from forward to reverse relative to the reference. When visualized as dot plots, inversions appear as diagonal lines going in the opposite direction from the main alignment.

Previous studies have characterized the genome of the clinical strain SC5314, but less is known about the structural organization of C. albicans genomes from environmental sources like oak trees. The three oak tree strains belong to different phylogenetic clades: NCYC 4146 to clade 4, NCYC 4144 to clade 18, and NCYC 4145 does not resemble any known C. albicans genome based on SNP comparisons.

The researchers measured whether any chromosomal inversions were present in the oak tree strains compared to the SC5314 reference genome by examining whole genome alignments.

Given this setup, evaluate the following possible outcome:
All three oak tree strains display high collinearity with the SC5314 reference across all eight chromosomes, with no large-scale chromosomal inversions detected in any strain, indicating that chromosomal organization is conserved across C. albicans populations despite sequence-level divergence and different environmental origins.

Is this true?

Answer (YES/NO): NO